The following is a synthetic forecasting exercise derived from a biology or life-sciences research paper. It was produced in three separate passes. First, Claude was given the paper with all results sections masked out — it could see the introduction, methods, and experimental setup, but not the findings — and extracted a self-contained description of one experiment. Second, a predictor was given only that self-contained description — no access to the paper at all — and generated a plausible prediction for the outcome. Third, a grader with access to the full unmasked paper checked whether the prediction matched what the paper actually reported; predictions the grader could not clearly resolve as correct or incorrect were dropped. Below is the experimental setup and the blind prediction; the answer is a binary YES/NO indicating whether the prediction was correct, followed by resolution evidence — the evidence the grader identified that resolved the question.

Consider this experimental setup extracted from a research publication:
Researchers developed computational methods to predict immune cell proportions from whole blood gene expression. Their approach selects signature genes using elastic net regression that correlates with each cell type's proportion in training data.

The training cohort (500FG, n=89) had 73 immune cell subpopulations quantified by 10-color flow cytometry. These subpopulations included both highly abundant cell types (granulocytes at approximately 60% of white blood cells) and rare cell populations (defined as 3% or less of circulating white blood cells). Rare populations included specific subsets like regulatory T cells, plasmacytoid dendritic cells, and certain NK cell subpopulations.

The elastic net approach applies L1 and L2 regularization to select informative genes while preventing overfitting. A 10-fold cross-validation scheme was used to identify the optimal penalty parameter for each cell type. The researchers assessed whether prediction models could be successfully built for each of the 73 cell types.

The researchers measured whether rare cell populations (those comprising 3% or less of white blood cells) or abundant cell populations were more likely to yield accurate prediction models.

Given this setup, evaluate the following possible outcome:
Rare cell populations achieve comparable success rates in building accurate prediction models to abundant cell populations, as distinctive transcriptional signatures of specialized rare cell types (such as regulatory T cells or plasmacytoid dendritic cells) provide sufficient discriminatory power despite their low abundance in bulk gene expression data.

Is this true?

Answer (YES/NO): YES